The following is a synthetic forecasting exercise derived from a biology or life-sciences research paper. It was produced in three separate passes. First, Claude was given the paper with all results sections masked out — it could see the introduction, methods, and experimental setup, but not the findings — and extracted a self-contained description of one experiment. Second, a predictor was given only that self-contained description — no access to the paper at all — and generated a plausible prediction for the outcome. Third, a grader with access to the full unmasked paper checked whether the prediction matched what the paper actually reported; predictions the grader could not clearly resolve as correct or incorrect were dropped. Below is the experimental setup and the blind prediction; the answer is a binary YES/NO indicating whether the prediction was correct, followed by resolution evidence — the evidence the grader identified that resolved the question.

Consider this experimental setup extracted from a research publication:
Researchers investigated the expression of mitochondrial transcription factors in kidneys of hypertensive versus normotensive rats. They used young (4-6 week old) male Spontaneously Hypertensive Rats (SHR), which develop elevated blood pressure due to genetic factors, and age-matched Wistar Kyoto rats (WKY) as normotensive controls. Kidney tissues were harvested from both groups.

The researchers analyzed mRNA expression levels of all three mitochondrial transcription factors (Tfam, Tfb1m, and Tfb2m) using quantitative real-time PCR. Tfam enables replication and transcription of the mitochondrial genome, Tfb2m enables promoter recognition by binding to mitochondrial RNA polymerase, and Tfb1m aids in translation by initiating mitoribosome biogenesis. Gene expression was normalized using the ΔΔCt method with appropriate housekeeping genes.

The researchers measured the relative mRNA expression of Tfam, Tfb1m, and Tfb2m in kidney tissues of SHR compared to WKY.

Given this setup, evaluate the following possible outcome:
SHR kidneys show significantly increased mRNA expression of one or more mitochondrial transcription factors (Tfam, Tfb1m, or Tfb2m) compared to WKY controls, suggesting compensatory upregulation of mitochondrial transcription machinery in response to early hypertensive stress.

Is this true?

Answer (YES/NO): YES